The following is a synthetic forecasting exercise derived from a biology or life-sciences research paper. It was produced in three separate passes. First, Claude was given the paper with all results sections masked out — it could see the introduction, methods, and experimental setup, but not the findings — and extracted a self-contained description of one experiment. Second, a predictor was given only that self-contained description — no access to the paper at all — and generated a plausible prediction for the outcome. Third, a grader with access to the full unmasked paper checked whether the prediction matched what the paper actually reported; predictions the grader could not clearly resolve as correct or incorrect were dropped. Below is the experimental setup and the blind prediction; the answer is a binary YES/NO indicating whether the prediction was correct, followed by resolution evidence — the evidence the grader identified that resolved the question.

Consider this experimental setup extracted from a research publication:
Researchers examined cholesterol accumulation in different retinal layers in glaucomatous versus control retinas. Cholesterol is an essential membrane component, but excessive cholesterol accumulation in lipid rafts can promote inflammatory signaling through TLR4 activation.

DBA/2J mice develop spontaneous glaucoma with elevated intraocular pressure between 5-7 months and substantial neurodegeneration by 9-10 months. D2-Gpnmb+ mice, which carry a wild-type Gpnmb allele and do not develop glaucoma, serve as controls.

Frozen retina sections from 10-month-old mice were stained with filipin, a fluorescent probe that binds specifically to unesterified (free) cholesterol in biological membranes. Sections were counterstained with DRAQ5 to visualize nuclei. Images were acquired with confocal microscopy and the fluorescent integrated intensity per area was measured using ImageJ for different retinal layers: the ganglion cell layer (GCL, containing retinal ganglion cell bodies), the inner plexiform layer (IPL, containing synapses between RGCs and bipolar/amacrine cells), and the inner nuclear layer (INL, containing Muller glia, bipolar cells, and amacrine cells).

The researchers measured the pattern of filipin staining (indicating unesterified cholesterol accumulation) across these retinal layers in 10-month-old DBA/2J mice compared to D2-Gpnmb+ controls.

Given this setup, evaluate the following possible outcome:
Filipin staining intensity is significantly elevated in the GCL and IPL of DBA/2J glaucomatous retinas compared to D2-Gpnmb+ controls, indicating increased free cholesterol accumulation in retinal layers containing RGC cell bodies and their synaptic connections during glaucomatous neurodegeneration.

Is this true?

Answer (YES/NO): YES